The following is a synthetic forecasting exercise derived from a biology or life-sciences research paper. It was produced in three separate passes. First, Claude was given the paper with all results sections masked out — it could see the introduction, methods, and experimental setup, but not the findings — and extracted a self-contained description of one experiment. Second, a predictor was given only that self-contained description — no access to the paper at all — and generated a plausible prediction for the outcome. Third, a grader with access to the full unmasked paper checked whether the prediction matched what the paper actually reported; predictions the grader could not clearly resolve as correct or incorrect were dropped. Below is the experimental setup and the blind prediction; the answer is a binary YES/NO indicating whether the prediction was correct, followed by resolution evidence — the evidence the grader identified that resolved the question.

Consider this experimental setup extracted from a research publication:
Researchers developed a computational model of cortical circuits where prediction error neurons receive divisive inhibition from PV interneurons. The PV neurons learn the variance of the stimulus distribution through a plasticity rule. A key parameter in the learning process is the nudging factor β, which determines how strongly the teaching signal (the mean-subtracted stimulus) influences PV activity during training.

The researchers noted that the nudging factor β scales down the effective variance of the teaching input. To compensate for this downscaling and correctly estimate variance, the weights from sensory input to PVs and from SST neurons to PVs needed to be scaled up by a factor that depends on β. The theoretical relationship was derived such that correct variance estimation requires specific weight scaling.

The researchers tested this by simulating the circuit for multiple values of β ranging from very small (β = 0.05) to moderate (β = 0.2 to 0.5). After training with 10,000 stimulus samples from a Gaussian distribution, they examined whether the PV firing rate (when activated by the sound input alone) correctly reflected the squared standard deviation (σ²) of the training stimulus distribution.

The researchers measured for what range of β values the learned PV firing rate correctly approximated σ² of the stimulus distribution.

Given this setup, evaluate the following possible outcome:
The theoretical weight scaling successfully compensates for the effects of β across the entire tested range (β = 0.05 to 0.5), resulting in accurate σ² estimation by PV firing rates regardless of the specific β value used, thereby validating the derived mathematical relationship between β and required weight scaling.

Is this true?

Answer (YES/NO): NO